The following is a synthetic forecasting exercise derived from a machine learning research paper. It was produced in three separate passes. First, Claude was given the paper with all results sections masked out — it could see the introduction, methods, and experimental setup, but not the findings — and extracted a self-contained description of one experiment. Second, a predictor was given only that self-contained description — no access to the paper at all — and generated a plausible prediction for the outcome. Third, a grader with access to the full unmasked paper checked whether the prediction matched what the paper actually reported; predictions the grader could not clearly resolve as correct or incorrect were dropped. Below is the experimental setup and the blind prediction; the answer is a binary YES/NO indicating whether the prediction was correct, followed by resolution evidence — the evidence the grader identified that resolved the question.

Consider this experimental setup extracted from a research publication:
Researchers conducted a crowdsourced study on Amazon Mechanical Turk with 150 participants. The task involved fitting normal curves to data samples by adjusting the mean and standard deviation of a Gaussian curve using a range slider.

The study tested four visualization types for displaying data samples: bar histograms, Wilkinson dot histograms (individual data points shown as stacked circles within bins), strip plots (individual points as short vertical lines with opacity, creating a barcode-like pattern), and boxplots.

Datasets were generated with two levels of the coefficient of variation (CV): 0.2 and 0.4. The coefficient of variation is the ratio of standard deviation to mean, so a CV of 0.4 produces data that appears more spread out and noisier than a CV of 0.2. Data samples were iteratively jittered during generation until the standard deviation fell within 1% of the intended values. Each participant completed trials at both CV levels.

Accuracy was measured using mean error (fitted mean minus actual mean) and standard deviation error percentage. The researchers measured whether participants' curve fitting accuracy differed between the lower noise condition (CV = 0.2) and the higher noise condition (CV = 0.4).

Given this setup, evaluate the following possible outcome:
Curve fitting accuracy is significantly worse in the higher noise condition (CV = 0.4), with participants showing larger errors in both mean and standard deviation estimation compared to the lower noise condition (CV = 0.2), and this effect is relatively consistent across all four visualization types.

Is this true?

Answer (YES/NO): NO